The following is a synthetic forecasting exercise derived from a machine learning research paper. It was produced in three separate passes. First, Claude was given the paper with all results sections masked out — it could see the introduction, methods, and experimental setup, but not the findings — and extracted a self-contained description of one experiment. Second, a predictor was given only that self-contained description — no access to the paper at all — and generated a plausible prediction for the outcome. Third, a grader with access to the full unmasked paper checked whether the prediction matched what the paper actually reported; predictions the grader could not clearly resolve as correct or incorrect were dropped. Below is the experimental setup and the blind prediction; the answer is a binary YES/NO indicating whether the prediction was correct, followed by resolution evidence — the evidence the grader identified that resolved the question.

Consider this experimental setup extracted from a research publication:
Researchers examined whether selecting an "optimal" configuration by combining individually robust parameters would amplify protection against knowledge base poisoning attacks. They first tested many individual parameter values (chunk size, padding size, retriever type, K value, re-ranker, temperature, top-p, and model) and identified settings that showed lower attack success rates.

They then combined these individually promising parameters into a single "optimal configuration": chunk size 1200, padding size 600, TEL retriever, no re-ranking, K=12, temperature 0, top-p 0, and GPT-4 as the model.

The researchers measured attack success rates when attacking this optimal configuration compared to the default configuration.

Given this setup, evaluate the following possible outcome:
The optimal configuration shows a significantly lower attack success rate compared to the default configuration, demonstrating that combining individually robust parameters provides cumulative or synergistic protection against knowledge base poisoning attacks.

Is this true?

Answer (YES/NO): NO